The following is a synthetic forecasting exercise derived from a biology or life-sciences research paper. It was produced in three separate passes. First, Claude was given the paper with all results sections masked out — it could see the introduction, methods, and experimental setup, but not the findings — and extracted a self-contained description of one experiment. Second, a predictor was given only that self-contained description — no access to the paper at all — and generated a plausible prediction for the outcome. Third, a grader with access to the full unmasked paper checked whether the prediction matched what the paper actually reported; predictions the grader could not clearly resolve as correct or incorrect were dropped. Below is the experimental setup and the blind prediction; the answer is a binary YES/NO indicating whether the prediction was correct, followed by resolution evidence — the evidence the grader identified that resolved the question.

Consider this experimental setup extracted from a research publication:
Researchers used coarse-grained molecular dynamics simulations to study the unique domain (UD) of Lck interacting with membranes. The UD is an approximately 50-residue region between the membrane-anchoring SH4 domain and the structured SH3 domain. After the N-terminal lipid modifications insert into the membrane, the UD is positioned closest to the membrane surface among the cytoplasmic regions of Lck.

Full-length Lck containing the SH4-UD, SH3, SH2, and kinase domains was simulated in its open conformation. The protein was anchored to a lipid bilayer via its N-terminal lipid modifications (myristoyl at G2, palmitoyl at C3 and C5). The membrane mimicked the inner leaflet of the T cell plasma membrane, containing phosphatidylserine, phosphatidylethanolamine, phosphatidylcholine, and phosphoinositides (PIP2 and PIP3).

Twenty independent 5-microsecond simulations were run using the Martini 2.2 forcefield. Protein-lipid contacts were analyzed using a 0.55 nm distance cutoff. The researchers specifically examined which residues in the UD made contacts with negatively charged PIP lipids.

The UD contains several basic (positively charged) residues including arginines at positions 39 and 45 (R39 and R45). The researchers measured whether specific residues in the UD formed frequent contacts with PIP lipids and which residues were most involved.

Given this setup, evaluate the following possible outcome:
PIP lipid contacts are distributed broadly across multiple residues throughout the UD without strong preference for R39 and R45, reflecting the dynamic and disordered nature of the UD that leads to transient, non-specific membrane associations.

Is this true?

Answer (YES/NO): NO